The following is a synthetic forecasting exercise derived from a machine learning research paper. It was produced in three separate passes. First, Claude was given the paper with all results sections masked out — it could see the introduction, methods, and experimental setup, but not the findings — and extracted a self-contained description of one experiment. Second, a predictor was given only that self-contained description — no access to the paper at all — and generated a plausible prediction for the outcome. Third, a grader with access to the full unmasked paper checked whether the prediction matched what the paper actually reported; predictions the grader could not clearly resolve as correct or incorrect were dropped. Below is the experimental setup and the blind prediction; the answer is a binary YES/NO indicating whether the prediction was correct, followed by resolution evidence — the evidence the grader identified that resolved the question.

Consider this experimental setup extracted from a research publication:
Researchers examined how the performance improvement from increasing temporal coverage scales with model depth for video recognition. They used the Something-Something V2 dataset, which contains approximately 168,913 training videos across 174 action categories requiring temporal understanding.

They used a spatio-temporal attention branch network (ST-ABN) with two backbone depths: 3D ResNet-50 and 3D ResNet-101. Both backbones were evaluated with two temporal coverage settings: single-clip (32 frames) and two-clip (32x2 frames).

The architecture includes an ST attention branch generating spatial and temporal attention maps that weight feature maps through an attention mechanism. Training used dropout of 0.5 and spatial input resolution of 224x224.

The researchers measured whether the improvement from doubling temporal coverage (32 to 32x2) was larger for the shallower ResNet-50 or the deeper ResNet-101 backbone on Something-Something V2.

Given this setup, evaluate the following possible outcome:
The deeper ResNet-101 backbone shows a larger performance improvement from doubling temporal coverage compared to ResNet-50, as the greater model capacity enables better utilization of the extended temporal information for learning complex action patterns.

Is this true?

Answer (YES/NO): NO